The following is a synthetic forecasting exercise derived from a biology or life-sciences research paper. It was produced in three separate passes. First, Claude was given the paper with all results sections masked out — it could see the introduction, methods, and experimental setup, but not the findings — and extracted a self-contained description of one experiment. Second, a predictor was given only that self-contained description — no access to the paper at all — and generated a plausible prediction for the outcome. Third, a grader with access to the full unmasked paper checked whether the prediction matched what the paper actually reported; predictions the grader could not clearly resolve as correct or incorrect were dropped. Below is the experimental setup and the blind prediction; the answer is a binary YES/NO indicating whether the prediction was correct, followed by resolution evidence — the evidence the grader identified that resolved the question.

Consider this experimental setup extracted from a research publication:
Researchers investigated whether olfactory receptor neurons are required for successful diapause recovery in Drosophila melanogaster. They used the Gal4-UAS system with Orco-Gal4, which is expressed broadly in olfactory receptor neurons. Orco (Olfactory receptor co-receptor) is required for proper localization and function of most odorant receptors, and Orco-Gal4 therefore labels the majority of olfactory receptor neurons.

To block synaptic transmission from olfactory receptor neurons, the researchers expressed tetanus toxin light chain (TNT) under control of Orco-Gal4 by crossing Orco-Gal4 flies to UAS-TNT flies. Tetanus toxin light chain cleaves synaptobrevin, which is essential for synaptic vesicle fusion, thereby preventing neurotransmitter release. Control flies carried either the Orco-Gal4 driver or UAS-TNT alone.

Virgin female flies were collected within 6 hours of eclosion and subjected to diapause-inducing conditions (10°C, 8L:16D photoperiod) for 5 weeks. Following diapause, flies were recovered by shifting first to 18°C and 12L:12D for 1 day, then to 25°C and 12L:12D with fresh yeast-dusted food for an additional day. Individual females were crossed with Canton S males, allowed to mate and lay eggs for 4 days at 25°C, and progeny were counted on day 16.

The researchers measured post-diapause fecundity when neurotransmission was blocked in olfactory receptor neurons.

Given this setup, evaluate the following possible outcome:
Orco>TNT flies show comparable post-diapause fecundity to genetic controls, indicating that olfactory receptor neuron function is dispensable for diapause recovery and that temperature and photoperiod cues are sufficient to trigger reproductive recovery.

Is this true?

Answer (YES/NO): NO